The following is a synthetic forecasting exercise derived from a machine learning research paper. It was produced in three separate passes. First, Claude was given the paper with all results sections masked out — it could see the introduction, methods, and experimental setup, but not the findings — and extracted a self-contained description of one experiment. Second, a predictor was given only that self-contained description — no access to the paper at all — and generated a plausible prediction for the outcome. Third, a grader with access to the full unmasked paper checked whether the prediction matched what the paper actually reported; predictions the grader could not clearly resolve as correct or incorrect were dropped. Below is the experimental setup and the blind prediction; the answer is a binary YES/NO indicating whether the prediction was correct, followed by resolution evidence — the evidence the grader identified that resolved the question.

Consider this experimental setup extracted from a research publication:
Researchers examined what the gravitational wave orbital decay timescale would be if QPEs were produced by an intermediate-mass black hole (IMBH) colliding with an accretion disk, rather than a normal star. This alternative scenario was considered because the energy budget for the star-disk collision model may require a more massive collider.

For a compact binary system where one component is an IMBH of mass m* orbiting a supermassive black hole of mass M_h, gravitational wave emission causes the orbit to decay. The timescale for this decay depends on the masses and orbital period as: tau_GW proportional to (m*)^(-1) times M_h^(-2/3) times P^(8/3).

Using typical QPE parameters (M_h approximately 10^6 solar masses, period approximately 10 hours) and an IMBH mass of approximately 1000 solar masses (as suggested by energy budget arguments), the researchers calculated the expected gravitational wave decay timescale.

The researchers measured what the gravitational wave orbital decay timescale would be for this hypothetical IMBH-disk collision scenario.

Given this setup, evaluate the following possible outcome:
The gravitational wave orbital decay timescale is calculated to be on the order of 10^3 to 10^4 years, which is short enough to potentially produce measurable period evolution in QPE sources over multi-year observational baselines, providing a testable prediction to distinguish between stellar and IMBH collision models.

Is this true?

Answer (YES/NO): YES